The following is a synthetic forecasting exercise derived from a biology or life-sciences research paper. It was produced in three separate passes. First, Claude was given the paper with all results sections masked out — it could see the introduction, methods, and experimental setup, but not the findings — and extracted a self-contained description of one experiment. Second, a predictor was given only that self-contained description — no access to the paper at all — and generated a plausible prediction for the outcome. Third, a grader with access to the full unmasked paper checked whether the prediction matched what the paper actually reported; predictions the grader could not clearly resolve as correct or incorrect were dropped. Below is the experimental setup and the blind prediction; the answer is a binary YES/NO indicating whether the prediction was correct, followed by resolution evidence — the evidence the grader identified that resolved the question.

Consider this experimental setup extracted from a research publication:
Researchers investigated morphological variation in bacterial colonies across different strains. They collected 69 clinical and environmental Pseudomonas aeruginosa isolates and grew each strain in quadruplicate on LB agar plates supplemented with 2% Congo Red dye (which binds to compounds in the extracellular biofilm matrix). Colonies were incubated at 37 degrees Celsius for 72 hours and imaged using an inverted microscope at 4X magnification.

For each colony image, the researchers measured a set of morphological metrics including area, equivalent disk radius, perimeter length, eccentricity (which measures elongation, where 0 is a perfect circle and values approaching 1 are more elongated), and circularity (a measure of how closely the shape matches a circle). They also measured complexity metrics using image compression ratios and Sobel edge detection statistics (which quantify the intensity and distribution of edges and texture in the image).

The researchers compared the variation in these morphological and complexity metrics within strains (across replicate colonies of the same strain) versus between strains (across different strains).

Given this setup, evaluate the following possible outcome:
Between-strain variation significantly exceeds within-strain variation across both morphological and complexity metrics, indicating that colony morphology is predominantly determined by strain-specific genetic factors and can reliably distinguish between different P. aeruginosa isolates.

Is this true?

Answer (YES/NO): NO